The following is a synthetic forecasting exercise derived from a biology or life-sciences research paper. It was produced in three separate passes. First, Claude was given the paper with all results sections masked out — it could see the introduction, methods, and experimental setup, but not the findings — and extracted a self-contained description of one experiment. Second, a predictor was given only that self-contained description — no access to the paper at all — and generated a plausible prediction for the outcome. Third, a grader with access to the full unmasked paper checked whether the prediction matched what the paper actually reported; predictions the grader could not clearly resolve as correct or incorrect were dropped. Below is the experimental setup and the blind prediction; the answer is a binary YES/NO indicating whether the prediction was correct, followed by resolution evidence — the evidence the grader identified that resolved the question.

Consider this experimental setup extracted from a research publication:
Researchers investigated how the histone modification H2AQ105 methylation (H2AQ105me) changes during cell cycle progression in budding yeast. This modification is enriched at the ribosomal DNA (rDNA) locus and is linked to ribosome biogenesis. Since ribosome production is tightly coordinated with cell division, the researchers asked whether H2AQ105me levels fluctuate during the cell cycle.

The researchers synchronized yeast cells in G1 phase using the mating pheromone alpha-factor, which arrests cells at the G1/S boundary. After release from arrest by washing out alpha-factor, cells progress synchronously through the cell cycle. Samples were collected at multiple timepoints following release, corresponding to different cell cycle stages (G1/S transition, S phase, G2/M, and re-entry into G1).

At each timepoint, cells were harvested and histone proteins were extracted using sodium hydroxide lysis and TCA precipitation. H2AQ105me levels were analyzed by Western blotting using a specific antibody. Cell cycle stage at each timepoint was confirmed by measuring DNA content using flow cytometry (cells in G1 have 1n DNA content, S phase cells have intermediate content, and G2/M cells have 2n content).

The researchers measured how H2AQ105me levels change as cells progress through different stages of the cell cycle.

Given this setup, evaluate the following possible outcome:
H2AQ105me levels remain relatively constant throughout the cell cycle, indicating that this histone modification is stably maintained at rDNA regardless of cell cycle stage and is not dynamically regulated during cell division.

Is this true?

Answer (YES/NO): NO